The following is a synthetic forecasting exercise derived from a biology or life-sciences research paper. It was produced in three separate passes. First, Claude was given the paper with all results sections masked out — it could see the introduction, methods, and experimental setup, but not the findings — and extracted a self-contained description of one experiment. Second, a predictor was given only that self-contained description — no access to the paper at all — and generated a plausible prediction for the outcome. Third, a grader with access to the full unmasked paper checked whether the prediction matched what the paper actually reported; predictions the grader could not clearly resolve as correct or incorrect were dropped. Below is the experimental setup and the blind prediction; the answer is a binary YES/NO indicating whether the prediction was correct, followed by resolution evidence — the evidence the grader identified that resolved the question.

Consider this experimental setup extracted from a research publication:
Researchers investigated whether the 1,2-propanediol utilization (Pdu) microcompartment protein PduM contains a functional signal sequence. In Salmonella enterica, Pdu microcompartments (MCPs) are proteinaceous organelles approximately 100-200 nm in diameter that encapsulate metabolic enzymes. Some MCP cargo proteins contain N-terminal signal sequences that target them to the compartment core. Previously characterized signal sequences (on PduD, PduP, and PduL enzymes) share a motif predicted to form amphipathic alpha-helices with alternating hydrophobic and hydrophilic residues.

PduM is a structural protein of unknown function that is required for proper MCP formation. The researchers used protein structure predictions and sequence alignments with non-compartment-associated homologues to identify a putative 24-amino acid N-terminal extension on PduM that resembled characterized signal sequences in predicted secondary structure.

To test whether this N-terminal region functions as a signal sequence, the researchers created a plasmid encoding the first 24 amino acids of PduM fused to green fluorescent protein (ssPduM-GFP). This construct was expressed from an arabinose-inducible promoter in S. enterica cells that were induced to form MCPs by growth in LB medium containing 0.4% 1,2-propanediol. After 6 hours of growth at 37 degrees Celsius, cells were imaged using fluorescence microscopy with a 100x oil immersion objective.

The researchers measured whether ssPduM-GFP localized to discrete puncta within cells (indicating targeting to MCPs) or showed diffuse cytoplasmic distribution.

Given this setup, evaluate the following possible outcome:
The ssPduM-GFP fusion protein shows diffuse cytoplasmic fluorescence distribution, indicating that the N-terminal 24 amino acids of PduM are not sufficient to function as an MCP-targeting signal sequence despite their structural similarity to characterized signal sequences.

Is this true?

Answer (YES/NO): NO